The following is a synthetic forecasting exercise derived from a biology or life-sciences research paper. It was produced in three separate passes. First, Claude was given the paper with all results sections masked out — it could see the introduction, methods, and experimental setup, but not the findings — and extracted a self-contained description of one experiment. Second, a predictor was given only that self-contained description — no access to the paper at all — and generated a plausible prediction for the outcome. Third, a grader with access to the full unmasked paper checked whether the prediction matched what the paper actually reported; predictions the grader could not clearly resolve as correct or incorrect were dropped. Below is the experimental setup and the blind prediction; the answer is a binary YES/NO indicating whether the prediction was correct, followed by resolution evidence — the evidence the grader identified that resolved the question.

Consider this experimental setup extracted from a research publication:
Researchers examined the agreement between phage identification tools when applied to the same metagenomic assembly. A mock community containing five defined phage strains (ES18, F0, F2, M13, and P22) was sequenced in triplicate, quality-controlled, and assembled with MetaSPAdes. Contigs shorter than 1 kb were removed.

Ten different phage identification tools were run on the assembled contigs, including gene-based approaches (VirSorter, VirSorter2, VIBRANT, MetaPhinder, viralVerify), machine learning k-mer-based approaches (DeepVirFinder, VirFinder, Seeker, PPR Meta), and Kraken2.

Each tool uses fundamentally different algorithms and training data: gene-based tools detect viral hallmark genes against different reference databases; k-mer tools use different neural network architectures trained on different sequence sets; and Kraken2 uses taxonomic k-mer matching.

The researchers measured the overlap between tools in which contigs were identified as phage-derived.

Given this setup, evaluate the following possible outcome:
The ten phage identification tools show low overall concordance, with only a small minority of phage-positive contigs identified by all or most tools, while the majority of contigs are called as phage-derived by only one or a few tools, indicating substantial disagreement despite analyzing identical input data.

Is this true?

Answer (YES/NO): NO